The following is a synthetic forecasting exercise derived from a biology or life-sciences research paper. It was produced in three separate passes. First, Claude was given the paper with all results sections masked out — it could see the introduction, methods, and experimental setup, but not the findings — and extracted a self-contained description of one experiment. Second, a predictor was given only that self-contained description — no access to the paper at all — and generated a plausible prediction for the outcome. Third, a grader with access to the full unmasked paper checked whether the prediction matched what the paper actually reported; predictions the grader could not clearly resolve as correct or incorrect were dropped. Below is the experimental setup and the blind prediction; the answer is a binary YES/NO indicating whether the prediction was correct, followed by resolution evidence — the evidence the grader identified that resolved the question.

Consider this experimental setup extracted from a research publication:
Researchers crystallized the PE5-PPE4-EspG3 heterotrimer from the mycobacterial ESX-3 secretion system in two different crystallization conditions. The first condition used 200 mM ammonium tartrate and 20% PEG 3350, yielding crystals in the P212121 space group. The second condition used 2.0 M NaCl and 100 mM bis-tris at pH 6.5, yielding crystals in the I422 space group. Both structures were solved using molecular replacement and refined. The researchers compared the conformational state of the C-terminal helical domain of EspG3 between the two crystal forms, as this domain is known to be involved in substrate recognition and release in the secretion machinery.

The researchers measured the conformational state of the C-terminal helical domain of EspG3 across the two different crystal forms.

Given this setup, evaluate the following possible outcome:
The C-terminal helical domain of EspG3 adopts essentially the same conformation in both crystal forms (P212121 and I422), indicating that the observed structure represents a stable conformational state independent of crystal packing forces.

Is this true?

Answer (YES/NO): YES